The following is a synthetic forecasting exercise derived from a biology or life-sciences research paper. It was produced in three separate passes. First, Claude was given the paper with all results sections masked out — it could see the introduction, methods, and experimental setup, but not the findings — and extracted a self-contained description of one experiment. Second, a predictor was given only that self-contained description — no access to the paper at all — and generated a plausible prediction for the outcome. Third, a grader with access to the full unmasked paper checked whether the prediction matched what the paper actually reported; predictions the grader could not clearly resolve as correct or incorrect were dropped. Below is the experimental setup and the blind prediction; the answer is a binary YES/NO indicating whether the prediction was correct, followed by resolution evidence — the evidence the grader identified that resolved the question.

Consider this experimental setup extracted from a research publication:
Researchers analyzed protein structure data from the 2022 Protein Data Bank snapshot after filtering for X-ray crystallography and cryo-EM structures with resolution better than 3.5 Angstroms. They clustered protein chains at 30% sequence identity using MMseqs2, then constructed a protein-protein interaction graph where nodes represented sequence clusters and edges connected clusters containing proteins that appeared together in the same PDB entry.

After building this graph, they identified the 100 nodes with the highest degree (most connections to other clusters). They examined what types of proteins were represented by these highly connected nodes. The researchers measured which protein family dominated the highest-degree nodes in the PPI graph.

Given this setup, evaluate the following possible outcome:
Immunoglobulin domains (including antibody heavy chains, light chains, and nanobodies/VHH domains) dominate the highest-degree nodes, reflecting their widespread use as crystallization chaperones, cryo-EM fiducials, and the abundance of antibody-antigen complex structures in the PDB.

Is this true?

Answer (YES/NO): YES